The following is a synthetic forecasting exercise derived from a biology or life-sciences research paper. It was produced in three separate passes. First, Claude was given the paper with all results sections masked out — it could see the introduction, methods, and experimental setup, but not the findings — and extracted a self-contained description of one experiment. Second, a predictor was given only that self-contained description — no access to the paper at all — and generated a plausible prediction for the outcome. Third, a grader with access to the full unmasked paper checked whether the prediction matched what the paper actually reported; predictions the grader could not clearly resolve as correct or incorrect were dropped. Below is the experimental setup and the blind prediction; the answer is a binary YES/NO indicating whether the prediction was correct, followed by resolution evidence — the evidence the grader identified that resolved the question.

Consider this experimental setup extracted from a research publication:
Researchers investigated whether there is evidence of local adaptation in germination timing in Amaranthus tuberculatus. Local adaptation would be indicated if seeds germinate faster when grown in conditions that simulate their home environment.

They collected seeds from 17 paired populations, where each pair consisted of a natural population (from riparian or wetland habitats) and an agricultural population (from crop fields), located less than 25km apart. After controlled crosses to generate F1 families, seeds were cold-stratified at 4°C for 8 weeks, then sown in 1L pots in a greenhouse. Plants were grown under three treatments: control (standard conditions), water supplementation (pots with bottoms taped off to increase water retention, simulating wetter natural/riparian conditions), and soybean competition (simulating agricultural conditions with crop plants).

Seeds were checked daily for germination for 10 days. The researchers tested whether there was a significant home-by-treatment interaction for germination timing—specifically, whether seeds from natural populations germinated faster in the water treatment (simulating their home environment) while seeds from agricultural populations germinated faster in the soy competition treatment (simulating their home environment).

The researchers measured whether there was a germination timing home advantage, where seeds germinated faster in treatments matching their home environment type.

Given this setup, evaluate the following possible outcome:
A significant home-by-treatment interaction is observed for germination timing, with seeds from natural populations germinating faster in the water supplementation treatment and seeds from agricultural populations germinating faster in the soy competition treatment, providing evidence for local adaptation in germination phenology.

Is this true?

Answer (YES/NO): NO